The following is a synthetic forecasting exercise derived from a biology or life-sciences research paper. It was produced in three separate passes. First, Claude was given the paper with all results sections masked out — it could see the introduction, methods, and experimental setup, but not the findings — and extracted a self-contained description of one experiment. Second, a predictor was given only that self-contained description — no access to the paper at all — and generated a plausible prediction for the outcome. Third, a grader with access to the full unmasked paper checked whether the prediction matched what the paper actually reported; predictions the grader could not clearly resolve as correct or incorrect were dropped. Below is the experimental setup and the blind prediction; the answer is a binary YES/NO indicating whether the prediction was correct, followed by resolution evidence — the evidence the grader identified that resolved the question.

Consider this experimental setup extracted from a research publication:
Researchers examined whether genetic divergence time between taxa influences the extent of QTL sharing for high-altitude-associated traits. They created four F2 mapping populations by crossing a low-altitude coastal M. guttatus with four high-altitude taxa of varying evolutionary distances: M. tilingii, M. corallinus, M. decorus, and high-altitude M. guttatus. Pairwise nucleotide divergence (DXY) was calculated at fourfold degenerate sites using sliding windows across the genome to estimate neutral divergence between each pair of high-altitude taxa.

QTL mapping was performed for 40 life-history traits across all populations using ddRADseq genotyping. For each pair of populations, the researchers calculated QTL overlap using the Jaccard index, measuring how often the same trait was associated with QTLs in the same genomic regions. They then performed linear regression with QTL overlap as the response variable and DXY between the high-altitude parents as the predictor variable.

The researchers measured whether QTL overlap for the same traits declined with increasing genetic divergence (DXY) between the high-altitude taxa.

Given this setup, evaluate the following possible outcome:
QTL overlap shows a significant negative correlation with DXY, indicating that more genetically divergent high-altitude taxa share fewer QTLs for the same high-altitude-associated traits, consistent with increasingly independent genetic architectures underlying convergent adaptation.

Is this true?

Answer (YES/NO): NO